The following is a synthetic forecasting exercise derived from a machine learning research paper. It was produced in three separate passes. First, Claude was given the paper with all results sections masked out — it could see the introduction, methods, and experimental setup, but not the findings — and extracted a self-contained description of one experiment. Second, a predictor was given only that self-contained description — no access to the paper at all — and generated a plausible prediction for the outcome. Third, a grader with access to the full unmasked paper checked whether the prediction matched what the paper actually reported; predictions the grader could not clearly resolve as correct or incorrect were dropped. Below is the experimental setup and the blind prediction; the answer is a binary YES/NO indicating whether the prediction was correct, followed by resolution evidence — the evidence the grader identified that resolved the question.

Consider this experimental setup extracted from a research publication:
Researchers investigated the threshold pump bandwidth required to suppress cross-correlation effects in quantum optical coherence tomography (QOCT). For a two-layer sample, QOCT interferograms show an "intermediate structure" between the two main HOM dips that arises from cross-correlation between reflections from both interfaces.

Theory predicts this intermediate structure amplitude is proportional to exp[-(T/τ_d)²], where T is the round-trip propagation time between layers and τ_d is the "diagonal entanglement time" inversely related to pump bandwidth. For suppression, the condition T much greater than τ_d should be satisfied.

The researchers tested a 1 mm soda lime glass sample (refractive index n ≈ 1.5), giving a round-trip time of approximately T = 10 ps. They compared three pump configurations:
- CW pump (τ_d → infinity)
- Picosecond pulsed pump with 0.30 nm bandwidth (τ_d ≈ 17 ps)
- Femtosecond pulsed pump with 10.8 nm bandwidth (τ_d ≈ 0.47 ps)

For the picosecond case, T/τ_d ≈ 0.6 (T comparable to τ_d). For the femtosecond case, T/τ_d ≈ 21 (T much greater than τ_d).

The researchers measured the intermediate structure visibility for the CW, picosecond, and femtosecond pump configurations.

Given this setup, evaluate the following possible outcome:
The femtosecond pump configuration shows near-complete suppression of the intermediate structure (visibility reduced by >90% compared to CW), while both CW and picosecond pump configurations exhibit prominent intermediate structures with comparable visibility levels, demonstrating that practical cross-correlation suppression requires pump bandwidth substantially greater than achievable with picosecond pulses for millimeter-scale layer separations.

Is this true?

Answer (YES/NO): NO